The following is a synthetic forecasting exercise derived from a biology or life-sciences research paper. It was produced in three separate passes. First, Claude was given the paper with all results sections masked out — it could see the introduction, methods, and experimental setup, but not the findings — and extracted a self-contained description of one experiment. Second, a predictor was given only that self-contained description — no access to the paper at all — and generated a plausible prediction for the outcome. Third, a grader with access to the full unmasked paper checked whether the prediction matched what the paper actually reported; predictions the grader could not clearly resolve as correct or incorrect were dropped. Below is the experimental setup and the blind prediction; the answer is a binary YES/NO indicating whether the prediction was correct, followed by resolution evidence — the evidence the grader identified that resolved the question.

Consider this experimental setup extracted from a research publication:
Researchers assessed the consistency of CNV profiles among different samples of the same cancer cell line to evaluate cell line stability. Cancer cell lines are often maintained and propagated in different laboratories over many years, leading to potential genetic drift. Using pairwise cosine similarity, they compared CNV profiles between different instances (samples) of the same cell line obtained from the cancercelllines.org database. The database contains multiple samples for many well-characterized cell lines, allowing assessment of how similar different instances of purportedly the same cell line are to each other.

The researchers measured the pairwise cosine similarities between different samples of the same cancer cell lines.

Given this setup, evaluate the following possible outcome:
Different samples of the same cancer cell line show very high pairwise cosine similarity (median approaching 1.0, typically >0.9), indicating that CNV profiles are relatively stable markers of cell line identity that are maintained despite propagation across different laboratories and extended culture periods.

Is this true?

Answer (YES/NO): NO